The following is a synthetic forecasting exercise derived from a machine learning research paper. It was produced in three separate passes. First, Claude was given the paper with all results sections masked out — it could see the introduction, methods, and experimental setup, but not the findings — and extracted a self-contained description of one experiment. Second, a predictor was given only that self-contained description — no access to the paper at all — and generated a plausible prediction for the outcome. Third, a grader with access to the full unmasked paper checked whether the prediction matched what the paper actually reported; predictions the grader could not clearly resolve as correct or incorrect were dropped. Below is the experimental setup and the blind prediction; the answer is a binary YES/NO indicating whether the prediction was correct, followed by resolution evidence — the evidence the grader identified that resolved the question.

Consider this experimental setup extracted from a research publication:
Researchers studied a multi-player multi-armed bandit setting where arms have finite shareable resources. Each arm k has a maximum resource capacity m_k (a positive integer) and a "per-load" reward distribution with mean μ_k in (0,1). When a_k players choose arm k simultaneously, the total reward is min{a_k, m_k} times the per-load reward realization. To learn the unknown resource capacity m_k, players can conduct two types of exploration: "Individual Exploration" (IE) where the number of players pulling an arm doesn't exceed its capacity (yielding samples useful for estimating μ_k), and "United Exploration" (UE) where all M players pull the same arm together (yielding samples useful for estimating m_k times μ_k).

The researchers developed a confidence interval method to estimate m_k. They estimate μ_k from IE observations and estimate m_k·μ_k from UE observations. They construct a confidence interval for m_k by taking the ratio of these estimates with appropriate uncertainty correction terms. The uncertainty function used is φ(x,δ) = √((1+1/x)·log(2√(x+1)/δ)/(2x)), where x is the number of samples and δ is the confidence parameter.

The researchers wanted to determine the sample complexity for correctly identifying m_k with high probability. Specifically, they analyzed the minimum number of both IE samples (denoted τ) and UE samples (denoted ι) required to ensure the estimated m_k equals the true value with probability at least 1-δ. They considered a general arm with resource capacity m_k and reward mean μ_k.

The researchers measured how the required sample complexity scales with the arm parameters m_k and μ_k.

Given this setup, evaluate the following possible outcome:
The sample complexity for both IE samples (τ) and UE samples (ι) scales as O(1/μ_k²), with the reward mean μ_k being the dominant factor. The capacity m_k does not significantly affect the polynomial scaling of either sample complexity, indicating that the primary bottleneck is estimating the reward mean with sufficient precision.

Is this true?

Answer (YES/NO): NO